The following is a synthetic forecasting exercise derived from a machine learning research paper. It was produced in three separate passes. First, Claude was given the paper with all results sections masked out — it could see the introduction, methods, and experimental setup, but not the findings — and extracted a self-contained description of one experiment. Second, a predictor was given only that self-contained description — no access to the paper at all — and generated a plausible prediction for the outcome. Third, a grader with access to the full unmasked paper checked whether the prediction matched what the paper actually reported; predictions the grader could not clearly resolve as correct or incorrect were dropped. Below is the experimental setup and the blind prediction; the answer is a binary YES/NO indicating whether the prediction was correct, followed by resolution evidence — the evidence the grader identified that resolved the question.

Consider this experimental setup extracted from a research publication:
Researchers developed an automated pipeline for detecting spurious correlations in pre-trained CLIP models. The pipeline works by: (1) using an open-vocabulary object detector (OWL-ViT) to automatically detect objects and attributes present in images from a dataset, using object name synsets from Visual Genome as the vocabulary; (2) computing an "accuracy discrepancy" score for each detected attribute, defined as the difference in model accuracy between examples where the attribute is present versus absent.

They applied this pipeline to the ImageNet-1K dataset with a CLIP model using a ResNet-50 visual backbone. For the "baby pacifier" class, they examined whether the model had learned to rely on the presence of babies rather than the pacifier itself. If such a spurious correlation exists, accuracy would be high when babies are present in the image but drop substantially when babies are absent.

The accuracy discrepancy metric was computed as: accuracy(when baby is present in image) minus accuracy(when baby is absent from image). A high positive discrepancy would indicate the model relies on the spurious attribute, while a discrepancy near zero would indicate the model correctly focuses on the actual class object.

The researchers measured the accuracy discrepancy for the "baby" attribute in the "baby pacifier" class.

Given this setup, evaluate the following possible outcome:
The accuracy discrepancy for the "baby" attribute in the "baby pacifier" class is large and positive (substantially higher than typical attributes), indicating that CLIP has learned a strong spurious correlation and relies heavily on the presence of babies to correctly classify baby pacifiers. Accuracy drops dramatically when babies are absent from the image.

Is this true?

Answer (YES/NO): YES